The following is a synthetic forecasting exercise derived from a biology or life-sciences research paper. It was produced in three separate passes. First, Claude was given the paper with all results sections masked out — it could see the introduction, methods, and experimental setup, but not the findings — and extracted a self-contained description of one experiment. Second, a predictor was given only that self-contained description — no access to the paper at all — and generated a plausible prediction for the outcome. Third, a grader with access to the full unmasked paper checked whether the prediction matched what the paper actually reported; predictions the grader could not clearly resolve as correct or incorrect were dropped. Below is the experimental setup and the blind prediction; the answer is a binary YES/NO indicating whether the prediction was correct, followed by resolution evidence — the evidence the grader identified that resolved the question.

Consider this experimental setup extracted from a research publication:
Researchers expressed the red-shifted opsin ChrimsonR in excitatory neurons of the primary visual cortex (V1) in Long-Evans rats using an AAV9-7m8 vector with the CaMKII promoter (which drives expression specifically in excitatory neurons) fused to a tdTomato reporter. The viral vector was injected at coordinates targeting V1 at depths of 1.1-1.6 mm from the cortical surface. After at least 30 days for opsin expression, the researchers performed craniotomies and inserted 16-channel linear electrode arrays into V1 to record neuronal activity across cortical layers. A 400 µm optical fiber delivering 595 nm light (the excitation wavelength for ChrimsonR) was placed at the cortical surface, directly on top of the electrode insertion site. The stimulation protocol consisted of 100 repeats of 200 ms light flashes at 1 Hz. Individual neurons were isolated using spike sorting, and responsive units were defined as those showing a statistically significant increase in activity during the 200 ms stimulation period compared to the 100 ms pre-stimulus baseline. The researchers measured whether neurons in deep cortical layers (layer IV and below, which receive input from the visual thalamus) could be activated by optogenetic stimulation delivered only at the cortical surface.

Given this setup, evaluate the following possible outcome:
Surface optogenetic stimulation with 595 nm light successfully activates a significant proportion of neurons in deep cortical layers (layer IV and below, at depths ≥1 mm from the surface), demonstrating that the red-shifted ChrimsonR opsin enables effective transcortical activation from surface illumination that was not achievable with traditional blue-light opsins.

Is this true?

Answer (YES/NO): YES